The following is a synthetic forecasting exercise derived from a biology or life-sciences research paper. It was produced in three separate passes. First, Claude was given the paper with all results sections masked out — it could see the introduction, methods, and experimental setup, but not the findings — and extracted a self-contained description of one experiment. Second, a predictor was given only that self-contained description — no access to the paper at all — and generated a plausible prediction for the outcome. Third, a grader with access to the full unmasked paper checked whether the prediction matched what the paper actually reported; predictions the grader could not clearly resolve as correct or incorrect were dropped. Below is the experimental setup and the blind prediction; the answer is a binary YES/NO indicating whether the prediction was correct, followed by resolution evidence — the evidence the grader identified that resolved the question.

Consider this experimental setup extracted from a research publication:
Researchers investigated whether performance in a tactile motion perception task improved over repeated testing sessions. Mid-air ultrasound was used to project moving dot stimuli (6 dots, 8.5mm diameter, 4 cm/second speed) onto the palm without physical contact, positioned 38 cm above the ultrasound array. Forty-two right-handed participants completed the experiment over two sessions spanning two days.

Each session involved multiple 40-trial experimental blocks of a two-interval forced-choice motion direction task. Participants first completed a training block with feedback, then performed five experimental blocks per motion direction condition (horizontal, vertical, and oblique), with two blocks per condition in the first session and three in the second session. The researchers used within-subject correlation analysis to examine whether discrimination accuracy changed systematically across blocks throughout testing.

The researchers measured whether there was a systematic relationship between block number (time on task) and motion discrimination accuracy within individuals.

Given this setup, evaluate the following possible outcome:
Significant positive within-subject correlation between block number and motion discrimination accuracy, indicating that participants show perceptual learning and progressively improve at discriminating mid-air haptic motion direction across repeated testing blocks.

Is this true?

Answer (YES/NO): NO